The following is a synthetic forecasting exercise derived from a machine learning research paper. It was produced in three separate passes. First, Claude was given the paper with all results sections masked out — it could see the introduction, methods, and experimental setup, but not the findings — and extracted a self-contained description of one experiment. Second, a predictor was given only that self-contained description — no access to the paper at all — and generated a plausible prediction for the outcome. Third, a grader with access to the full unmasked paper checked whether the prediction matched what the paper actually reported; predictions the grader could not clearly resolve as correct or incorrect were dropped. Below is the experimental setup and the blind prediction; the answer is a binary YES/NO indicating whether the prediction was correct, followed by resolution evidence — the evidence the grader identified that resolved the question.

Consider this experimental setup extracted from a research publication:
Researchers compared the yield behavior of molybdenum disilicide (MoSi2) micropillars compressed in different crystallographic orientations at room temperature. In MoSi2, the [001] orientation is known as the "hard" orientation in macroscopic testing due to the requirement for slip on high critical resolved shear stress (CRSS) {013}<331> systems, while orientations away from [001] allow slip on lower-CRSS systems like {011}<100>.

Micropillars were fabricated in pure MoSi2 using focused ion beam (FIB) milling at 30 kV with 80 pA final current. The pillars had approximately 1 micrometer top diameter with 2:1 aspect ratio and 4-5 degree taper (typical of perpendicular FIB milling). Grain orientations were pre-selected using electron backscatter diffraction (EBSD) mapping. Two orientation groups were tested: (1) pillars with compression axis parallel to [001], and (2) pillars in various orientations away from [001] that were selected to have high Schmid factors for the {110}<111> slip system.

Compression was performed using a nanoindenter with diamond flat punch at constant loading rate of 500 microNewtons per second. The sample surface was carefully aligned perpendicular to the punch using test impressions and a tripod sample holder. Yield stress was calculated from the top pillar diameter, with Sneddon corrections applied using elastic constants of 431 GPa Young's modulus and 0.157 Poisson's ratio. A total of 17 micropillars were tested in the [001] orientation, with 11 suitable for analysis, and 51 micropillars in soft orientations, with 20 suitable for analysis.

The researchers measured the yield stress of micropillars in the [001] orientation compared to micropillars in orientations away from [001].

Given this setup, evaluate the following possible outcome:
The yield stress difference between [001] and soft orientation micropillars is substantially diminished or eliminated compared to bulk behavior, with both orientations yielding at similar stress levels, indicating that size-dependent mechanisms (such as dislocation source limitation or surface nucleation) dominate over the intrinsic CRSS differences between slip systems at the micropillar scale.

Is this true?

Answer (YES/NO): NO